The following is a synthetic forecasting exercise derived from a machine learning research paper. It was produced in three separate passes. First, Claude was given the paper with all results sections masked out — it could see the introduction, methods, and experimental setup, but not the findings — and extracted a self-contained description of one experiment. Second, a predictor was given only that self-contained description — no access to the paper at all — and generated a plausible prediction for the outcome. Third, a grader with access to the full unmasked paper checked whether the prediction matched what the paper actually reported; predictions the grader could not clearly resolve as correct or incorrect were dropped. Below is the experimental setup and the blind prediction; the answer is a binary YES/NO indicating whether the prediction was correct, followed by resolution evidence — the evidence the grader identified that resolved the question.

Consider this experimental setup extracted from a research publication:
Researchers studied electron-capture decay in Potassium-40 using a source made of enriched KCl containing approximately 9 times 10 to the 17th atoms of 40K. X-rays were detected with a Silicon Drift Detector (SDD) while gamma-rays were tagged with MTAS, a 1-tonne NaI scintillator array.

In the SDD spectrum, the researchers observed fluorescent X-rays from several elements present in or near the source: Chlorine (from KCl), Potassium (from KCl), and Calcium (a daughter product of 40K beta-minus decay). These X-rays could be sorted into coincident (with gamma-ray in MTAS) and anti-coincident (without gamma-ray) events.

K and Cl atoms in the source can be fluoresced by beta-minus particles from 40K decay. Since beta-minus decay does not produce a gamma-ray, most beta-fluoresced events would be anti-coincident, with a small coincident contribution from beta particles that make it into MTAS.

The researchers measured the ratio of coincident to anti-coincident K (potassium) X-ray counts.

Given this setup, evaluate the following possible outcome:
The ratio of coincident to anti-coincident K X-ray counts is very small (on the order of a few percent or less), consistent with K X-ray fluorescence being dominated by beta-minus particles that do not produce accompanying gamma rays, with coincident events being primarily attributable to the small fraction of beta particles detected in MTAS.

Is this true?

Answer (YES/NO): YES